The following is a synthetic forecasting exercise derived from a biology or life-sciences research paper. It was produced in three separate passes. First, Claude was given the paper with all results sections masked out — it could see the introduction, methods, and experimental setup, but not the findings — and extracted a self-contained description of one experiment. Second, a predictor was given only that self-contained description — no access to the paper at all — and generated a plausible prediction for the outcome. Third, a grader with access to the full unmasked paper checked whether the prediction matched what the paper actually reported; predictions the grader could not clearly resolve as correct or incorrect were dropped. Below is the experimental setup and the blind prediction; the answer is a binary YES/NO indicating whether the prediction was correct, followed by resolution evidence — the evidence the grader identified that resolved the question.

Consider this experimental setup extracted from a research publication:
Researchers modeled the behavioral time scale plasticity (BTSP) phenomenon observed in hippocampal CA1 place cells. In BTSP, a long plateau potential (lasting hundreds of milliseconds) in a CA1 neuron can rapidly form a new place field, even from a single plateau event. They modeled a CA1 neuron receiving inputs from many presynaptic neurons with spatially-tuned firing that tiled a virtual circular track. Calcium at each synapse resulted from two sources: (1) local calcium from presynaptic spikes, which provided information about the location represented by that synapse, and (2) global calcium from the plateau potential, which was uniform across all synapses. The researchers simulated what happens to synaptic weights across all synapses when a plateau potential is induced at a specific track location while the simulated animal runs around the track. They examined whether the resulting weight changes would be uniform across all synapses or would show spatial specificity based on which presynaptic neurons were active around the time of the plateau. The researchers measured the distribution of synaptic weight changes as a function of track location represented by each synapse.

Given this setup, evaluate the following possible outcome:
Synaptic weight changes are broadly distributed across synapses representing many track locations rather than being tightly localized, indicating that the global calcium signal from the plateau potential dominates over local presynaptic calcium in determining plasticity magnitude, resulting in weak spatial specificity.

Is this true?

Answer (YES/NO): NO